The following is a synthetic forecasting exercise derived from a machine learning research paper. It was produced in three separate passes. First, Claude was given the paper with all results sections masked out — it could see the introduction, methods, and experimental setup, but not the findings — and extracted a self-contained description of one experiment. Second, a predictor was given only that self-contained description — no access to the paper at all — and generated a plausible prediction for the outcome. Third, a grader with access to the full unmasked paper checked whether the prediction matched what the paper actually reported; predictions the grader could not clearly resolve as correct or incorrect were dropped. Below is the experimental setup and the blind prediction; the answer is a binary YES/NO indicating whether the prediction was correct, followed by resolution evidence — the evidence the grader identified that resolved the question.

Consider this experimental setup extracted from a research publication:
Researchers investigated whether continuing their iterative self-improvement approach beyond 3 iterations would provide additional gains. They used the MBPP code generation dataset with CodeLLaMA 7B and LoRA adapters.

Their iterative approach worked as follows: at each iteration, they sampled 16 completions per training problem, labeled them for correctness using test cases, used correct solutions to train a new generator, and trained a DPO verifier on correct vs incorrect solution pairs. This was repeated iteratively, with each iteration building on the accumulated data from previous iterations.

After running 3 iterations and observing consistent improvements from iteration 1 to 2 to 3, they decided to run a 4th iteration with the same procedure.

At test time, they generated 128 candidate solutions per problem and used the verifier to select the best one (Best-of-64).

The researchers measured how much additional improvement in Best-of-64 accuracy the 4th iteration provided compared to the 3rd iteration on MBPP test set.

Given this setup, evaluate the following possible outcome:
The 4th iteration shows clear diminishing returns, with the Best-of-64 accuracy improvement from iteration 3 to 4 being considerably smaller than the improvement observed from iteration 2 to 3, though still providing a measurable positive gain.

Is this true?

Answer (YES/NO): YES